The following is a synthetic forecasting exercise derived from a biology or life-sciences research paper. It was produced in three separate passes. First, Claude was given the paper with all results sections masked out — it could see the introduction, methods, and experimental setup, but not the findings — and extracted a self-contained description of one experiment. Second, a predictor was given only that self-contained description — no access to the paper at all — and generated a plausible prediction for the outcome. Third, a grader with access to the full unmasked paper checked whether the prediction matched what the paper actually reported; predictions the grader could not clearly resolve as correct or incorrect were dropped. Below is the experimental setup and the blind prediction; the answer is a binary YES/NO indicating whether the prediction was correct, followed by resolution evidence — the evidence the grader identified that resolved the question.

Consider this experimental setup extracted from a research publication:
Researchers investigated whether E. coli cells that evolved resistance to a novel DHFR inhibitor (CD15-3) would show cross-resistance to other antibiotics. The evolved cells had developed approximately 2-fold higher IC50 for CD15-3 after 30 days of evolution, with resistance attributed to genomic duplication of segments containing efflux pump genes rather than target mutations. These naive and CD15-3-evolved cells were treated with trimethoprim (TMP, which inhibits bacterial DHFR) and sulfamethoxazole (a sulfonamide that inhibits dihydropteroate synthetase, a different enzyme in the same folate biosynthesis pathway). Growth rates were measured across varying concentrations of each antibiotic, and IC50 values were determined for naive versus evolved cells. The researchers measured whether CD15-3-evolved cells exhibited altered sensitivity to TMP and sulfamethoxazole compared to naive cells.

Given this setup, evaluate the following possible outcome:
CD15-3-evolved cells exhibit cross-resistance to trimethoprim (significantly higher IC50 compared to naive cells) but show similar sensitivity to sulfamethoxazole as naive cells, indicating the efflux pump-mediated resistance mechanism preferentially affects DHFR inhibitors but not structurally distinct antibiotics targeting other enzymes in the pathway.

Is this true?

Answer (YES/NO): NO